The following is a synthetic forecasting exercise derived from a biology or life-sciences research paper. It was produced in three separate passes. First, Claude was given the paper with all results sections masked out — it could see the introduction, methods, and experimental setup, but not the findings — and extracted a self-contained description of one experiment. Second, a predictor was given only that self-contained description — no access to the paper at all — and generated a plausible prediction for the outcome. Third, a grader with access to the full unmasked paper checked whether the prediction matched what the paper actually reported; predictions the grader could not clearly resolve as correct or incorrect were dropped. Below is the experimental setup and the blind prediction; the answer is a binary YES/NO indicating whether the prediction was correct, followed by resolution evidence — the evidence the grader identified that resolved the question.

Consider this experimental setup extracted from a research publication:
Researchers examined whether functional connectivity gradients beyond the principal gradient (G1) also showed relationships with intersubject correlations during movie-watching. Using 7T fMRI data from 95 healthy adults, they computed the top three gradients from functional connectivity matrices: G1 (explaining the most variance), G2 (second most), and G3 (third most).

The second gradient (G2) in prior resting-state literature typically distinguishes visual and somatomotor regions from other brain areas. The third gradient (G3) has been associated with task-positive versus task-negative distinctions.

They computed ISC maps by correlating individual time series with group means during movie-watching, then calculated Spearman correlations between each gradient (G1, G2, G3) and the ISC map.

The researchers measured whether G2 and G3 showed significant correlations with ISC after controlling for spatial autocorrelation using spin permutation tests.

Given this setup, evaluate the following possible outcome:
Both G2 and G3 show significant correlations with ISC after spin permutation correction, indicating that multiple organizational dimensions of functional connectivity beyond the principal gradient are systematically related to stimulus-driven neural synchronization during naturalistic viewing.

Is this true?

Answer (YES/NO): YES